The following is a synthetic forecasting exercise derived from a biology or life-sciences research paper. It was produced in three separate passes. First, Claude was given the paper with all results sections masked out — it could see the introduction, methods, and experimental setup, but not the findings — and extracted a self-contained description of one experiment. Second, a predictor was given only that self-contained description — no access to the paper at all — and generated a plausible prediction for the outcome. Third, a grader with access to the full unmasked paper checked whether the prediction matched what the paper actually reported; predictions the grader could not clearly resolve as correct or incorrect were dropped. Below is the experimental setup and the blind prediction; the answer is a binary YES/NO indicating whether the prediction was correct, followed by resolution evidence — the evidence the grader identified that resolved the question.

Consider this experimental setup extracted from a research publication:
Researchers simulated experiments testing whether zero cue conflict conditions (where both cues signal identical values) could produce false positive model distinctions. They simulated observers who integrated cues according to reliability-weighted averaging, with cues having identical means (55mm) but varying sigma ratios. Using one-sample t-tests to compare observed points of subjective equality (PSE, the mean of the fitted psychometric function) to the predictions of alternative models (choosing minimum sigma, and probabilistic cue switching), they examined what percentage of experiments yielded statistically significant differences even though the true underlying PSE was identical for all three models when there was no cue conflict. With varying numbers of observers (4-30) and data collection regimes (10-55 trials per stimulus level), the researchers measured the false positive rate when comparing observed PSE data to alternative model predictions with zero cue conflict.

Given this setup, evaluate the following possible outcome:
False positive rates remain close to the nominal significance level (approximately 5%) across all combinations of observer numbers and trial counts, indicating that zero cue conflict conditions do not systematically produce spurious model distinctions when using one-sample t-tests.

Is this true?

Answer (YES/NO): NO